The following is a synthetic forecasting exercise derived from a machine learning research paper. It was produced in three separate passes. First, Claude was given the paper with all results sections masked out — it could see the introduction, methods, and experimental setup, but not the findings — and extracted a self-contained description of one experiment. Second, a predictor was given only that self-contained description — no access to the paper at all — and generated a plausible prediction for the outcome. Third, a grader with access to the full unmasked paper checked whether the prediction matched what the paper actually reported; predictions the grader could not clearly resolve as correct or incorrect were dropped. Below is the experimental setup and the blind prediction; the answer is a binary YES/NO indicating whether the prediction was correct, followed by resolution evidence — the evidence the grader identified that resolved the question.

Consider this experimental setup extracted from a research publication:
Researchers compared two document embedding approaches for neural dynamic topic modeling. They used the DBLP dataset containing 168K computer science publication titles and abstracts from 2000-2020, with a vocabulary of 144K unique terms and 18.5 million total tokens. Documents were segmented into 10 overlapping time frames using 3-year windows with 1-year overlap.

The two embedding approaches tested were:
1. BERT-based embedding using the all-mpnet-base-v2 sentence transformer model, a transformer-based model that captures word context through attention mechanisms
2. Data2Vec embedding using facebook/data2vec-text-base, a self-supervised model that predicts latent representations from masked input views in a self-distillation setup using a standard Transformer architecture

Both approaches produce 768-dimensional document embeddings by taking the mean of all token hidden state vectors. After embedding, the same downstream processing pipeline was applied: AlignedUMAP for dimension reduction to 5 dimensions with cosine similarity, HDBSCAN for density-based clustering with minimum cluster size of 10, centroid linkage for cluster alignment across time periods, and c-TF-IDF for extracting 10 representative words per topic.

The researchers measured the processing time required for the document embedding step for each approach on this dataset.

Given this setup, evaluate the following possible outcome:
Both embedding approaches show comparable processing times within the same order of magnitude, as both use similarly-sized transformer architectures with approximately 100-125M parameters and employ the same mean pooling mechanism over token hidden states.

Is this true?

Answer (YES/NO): NO